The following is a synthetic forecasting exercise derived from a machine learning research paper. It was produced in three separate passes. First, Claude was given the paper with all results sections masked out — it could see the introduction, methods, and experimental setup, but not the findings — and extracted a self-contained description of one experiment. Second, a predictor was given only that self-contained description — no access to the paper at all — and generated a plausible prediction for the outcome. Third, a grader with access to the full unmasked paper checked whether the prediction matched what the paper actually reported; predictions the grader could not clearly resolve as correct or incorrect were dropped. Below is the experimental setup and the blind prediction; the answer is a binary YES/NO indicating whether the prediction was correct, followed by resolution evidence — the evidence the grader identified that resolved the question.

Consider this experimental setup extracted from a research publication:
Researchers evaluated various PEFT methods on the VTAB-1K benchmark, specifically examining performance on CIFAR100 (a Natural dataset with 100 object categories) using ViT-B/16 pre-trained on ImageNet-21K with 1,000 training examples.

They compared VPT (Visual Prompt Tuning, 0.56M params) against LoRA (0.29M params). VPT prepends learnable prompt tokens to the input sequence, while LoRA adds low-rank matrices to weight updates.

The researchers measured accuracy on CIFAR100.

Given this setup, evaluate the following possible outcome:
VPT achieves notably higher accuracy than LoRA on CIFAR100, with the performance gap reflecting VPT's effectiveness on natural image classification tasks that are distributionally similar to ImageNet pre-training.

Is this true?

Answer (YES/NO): YES